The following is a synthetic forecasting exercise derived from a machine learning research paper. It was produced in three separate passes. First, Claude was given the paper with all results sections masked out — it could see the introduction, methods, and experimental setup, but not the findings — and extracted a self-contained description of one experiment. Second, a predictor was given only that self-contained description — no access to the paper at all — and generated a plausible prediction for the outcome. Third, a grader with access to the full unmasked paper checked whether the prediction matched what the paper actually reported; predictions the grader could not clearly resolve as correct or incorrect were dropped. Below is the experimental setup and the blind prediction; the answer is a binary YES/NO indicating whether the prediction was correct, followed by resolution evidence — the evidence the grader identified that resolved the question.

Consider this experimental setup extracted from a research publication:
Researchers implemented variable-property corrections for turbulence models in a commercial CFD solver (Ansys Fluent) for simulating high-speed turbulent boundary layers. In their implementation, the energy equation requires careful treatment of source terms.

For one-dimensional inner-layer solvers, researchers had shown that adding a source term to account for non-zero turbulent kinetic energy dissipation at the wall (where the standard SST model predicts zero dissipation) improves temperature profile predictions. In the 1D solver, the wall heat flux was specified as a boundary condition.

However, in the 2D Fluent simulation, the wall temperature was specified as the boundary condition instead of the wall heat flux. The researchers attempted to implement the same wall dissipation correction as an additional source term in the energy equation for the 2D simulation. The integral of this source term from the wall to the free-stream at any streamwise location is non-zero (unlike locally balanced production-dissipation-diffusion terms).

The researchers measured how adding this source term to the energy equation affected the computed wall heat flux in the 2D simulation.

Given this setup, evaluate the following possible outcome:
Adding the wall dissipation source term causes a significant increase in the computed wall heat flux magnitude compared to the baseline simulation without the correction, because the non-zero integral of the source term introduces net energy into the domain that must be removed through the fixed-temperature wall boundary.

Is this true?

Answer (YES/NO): YES